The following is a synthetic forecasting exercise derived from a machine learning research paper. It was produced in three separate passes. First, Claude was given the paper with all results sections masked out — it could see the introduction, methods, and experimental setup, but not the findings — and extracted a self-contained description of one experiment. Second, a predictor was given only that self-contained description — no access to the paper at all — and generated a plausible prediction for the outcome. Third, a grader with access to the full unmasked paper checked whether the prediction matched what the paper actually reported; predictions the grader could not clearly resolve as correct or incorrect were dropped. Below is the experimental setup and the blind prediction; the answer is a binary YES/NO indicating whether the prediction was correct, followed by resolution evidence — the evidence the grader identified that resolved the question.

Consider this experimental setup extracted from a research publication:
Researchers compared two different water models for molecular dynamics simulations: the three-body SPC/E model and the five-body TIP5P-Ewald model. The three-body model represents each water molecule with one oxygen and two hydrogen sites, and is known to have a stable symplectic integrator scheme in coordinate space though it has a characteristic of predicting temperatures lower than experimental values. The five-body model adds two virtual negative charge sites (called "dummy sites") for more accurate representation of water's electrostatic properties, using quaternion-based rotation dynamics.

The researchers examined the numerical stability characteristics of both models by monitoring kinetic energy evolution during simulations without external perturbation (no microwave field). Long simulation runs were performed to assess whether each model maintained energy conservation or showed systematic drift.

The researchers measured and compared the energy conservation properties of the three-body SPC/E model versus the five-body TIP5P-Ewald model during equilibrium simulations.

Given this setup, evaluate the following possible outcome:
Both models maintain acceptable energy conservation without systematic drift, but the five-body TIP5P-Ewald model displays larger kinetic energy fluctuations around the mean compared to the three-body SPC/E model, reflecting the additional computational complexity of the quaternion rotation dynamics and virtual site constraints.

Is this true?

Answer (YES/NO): NO